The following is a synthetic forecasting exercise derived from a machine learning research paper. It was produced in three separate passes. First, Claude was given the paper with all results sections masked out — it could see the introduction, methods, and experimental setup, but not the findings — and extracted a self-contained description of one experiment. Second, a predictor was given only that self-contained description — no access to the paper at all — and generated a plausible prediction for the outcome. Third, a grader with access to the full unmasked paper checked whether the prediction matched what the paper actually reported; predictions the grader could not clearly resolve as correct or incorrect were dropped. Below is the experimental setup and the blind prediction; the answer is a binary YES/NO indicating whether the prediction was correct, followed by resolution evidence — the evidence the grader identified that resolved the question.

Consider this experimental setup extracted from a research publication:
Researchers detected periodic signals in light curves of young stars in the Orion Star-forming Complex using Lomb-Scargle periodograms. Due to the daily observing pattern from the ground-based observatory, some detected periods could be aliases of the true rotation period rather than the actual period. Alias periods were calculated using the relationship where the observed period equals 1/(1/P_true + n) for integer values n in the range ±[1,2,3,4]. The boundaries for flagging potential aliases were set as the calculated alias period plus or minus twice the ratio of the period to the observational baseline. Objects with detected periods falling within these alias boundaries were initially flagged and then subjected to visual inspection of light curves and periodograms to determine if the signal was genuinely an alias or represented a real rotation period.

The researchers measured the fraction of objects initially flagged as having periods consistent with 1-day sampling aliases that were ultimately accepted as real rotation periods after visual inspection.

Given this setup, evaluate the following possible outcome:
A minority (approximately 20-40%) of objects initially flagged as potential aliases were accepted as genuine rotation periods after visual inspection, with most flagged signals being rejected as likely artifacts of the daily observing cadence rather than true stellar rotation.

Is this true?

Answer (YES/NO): NO